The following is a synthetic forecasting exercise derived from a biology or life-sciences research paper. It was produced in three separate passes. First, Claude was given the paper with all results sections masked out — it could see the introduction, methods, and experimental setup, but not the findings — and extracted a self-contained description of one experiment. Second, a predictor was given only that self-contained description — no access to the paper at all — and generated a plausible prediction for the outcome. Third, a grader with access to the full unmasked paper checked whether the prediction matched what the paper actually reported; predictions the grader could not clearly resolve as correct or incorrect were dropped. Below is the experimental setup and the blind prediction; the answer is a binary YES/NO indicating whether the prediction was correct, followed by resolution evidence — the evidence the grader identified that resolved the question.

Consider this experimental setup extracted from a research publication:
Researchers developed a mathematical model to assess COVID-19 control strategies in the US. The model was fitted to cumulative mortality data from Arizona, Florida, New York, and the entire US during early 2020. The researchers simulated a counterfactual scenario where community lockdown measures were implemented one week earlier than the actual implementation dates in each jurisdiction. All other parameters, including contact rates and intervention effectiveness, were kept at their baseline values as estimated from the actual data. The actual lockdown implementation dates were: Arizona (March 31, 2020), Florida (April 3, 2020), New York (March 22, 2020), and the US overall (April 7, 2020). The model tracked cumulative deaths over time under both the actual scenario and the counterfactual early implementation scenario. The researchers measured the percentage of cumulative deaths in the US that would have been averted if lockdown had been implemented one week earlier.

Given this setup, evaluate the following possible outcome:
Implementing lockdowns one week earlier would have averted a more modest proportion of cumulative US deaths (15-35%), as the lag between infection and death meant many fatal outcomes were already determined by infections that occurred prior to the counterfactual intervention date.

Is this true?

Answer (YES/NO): NO